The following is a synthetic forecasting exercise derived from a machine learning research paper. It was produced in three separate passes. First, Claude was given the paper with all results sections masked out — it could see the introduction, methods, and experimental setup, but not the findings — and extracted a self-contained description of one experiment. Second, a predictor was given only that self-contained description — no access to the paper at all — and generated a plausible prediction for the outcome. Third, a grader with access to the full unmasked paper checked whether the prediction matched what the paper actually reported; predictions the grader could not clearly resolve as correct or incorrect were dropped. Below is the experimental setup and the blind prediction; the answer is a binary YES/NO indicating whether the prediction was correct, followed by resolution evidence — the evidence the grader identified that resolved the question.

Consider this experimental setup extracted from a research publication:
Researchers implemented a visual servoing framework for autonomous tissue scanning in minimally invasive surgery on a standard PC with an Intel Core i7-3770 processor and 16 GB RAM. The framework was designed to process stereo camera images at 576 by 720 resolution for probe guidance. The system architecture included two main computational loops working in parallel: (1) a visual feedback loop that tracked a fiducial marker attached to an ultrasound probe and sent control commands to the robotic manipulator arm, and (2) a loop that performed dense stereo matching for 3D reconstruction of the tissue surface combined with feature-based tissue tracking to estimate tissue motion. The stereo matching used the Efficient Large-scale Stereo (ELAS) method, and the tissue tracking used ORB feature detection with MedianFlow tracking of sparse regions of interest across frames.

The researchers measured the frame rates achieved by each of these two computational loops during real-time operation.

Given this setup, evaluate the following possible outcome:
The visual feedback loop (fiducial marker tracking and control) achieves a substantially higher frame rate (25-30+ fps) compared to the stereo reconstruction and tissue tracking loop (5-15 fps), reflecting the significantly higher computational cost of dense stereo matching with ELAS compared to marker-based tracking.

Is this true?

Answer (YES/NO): YES